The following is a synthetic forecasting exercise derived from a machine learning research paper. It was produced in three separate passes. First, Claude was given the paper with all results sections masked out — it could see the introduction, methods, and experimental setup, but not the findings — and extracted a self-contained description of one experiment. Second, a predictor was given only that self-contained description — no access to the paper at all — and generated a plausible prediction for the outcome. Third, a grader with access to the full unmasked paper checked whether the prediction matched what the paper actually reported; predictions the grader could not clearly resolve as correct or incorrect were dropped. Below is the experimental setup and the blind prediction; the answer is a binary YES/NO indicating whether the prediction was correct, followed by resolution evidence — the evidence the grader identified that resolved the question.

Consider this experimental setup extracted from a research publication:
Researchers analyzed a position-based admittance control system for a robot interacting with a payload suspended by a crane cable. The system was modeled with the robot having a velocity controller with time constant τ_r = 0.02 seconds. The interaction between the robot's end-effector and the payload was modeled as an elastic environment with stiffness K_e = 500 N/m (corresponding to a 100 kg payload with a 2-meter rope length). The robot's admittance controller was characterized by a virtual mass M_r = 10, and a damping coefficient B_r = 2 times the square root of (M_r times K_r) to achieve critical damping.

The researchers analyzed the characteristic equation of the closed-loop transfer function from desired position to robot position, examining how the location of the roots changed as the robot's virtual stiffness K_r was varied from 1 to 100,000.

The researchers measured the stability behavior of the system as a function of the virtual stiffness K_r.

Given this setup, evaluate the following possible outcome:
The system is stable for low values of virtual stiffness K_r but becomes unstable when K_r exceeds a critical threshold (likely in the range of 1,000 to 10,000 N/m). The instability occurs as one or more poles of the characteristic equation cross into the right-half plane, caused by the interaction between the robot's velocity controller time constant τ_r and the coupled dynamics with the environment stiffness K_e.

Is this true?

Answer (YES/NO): NO